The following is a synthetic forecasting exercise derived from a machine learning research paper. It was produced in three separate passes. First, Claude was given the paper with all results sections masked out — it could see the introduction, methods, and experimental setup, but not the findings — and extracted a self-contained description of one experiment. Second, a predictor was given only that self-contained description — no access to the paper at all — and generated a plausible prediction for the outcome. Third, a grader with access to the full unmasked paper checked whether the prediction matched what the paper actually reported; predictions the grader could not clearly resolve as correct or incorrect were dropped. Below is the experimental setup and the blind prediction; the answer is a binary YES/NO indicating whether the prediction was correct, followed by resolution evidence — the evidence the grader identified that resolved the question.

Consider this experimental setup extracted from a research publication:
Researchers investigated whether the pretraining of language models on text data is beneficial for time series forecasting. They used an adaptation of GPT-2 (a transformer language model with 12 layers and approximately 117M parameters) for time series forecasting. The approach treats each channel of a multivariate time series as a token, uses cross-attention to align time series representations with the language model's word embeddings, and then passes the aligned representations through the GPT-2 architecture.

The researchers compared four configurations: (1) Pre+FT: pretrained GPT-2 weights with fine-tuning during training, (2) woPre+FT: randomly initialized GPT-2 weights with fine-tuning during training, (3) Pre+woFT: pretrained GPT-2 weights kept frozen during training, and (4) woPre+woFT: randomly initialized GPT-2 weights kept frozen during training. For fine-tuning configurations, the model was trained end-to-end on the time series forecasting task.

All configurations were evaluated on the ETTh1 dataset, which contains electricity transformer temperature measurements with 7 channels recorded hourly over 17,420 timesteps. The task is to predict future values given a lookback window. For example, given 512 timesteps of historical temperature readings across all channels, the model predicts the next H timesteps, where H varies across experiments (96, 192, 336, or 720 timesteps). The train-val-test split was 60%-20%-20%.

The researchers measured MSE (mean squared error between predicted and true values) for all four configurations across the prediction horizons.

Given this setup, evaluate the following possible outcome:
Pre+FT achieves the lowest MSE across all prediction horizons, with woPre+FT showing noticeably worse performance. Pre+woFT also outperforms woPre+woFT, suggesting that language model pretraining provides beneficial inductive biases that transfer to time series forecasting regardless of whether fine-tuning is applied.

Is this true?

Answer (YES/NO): NO